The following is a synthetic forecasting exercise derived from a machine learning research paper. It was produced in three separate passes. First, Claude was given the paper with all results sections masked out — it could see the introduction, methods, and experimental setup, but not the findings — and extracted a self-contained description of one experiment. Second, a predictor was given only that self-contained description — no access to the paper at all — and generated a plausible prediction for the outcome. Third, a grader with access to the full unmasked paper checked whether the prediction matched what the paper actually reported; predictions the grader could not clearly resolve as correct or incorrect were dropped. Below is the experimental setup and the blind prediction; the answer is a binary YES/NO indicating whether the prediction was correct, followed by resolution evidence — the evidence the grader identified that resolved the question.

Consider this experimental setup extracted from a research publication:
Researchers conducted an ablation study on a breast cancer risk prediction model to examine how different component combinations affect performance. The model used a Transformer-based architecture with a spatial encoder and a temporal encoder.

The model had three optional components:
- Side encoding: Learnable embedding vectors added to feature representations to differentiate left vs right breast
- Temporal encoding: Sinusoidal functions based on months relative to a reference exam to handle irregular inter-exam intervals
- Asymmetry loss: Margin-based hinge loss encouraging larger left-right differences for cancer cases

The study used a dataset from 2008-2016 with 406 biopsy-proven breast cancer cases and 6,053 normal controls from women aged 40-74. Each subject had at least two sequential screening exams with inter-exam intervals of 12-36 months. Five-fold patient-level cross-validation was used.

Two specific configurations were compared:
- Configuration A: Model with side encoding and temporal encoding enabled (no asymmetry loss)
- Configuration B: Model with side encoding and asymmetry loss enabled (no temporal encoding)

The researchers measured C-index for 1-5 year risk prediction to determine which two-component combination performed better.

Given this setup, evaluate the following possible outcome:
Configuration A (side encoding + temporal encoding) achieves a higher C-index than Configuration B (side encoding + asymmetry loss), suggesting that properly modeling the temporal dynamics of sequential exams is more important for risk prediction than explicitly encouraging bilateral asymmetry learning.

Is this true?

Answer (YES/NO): YES